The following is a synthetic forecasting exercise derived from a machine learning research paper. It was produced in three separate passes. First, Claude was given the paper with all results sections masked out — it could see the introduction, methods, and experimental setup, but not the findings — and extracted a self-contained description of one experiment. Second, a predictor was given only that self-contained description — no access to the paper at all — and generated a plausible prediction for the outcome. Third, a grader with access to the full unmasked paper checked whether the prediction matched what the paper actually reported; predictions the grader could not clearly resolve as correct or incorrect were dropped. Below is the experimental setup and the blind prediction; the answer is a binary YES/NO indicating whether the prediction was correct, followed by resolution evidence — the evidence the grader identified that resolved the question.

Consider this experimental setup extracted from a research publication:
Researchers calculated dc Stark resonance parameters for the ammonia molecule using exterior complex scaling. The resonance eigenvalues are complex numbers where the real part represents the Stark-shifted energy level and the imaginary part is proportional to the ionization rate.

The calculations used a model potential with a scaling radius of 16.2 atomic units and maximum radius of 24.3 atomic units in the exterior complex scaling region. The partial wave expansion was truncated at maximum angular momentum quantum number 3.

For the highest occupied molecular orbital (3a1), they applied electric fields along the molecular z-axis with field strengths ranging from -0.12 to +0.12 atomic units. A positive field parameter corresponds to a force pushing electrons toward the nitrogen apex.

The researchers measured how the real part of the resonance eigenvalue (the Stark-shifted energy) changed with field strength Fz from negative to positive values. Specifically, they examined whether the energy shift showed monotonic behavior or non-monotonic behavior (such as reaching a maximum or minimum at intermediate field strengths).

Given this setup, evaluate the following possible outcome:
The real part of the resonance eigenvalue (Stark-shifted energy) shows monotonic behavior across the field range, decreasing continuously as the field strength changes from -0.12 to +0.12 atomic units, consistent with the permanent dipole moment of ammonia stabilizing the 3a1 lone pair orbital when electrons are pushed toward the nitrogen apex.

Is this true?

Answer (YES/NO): NO